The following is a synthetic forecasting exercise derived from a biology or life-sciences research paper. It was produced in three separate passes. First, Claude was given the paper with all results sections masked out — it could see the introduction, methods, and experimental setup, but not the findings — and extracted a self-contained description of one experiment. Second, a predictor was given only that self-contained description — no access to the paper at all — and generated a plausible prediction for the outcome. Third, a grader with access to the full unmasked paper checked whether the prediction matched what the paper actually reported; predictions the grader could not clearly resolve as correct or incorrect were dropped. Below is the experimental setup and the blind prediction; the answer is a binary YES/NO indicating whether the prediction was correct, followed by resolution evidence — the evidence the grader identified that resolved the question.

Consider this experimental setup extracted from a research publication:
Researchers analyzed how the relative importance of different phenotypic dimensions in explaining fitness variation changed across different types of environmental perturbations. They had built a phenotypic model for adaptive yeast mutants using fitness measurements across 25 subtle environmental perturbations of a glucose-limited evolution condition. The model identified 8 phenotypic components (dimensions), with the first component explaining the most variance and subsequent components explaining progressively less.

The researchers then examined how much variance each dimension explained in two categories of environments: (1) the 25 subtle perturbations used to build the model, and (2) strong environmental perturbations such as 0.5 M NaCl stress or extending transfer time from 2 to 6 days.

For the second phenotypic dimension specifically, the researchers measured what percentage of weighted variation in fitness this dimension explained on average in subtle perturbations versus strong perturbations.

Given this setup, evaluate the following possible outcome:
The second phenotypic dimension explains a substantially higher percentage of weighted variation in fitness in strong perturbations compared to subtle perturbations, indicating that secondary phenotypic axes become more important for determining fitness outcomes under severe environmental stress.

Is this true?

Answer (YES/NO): YES